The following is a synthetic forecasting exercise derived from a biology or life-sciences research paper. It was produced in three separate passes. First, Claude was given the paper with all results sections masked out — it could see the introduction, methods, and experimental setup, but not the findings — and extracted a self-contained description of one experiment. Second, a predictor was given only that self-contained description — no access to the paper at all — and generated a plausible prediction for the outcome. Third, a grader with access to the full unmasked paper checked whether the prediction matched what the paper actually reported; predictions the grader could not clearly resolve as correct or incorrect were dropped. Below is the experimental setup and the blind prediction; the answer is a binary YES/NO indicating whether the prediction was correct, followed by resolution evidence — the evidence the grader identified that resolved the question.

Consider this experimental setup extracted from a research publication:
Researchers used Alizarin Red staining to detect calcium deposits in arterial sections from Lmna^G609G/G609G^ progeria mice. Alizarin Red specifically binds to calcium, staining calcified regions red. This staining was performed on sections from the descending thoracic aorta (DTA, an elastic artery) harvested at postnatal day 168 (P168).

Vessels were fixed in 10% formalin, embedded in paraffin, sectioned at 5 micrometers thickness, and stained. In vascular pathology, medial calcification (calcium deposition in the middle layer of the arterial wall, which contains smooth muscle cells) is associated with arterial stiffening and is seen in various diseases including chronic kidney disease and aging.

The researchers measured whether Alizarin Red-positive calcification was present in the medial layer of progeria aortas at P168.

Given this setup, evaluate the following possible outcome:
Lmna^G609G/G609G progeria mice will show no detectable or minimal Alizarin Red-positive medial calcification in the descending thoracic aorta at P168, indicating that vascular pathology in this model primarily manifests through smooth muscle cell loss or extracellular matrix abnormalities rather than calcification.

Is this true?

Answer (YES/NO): NO